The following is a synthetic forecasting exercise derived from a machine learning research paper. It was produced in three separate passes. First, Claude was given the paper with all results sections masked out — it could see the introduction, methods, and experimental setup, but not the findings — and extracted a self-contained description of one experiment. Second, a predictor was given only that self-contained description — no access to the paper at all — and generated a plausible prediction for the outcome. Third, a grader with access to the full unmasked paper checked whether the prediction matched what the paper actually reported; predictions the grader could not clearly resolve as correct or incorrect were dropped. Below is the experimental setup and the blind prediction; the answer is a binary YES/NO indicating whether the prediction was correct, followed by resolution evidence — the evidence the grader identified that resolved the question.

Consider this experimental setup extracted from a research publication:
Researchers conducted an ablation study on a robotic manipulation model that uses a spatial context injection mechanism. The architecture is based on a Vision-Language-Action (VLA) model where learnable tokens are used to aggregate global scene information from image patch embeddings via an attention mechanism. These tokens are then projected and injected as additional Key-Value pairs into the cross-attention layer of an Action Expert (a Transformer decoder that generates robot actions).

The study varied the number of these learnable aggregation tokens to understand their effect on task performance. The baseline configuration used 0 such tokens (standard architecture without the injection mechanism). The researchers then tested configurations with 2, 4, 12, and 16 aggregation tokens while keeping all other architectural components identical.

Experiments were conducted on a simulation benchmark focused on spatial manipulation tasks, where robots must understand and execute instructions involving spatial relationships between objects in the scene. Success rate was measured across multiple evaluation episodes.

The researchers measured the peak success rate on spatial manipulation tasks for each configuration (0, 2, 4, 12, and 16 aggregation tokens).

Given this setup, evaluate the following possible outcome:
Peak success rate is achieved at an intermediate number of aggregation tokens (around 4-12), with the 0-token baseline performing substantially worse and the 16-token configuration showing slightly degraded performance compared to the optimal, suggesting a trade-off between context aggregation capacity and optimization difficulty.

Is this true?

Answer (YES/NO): NO